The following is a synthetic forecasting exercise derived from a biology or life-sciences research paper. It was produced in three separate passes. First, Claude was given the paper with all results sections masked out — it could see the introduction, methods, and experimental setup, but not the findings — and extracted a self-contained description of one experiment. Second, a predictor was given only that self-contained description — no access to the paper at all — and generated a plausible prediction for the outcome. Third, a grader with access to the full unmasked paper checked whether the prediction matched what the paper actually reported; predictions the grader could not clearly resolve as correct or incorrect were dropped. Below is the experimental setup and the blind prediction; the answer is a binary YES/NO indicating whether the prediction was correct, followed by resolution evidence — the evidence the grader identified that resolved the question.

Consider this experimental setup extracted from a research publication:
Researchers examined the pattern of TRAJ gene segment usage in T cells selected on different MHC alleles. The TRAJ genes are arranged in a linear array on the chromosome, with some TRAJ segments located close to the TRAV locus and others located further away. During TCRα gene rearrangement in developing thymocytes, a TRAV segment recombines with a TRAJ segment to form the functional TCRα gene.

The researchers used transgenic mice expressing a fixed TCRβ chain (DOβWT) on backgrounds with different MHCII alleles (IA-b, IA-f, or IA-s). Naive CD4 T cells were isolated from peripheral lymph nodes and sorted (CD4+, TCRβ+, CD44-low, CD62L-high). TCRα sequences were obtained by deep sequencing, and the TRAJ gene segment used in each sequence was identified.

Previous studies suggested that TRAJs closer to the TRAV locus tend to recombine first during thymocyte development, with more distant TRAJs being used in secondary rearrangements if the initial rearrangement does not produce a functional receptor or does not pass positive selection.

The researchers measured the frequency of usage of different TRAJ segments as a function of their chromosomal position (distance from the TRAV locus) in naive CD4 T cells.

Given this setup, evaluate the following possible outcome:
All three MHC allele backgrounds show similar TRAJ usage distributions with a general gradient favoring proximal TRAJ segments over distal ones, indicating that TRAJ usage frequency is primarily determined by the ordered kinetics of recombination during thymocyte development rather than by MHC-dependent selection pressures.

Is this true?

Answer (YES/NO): NO